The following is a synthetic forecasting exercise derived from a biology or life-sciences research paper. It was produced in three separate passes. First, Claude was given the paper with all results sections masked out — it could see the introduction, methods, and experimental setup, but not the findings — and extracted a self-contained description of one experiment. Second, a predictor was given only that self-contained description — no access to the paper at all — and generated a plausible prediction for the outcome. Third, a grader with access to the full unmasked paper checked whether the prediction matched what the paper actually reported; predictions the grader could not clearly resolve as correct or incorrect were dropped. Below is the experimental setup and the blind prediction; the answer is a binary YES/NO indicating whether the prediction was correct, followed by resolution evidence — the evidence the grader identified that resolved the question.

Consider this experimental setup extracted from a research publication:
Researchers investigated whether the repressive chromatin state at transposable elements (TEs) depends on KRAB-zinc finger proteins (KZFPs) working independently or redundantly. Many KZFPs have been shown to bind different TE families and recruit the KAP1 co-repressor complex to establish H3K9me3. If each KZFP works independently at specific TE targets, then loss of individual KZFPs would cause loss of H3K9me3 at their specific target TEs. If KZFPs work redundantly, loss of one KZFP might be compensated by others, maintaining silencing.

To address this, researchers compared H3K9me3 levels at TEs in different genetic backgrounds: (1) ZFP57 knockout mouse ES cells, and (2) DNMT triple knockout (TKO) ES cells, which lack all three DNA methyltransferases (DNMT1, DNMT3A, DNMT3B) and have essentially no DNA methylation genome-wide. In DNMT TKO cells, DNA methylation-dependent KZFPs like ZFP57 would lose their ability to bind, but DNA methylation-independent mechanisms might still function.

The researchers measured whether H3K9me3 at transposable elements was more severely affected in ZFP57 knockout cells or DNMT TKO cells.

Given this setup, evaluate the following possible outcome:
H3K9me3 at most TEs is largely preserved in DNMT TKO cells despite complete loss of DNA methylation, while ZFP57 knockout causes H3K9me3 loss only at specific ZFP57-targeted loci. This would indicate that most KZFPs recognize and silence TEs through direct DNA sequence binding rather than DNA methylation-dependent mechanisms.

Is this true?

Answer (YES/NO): NO